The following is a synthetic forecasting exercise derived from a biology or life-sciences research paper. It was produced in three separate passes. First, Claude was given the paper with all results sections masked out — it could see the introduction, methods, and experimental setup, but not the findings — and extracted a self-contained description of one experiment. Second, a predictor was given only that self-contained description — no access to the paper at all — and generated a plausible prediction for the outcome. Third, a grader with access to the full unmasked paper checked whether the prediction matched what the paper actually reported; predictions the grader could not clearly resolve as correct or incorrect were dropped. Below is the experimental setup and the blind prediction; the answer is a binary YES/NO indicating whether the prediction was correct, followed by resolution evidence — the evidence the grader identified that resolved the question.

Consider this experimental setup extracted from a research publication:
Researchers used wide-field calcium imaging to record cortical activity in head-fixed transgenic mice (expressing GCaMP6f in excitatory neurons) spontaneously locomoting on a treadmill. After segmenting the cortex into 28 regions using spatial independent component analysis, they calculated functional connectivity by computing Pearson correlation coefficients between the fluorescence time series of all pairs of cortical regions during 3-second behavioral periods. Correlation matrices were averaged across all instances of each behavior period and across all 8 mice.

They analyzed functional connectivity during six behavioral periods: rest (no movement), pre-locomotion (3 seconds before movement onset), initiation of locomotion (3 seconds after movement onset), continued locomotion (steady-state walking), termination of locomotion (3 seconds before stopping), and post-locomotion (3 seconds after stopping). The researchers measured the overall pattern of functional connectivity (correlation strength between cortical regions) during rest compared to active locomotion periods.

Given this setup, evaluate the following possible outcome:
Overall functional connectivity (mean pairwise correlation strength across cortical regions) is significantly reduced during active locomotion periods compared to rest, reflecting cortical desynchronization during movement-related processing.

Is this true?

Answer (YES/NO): YES